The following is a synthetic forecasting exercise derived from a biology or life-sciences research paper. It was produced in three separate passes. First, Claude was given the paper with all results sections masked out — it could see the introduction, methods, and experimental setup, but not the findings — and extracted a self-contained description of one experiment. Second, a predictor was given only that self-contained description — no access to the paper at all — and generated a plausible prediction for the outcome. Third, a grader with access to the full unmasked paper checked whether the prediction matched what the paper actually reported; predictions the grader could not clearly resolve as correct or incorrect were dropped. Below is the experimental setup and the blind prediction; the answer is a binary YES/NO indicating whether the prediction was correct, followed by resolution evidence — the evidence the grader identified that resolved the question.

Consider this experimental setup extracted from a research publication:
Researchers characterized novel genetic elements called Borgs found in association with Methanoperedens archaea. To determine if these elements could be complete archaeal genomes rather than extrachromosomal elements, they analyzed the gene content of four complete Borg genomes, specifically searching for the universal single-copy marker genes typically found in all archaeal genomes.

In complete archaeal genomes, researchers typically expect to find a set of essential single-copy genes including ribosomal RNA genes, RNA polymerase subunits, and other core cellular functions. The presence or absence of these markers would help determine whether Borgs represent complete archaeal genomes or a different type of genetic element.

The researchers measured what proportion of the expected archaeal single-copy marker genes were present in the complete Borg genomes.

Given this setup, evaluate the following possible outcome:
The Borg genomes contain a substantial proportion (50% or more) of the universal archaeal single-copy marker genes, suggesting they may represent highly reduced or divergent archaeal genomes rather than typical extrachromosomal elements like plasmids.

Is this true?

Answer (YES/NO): NO